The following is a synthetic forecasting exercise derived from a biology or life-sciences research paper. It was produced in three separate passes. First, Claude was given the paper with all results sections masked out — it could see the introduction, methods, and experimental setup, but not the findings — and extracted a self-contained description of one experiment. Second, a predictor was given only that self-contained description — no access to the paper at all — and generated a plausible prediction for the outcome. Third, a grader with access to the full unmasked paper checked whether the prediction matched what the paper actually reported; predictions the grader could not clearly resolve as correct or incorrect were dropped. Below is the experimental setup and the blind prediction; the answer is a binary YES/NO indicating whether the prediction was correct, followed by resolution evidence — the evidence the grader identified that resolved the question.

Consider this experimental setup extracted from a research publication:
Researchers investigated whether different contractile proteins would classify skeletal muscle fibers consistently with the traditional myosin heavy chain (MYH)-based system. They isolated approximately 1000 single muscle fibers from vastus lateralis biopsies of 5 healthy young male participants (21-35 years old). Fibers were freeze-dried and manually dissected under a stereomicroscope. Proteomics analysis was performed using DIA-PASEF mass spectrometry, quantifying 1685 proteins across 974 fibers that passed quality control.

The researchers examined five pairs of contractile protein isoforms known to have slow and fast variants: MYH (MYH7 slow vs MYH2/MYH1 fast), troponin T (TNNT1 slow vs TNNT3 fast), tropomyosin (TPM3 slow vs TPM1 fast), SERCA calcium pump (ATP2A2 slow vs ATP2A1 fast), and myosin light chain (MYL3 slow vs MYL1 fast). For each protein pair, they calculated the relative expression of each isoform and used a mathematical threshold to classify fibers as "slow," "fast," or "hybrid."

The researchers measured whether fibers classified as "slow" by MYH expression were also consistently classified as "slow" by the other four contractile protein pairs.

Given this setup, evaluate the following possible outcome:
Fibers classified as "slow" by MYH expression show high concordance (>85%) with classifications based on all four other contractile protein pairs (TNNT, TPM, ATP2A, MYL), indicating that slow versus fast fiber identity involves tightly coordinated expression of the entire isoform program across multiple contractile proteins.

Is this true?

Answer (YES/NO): NO